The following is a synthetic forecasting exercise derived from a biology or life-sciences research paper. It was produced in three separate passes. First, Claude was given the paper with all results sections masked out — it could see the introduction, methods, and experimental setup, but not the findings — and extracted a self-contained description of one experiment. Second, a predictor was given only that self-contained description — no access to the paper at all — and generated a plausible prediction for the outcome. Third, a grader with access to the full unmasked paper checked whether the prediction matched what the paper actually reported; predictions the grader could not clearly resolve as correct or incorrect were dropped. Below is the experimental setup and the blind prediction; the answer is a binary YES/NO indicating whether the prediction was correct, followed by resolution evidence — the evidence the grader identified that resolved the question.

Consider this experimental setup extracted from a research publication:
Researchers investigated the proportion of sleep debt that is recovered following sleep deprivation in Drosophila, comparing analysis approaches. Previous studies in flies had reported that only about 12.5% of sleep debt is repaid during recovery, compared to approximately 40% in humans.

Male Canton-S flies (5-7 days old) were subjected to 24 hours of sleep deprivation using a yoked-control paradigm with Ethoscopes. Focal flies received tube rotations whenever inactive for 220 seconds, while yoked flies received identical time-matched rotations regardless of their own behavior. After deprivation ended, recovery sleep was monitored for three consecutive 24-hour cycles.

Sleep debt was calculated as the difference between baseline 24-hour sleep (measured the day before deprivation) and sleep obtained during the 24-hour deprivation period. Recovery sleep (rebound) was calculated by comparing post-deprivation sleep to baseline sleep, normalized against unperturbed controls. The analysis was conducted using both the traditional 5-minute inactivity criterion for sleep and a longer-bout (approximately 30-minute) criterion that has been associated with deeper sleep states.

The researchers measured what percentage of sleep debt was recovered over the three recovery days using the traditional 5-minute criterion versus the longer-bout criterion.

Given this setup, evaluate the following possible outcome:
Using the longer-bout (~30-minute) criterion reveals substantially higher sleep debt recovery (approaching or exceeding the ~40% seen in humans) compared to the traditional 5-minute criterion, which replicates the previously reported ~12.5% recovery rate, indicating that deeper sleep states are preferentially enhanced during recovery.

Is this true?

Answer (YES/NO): YES